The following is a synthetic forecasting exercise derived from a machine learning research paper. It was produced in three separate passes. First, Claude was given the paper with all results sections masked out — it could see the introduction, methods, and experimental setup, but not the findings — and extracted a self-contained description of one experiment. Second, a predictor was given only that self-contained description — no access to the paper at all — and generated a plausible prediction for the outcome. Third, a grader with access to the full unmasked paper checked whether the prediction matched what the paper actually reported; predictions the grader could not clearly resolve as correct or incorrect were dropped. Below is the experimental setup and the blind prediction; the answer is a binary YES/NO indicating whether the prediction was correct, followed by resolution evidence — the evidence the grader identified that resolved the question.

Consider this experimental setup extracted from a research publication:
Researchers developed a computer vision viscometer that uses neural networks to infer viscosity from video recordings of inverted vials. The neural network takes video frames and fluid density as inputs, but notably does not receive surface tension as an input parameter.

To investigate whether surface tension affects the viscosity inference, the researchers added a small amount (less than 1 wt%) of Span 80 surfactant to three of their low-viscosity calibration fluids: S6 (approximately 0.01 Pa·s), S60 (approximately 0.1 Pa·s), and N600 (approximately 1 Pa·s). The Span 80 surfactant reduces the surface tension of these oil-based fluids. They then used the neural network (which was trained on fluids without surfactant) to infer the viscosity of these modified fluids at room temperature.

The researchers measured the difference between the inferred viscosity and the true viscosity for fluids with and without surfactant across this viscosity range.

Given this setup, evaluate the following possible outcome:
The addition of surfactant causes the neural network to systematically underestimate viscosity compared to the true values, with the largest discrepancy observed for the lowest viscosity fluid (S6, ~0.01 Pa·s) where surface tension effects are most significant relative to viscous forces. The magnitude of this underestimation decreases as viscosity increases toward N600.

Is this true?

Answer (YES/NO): NO